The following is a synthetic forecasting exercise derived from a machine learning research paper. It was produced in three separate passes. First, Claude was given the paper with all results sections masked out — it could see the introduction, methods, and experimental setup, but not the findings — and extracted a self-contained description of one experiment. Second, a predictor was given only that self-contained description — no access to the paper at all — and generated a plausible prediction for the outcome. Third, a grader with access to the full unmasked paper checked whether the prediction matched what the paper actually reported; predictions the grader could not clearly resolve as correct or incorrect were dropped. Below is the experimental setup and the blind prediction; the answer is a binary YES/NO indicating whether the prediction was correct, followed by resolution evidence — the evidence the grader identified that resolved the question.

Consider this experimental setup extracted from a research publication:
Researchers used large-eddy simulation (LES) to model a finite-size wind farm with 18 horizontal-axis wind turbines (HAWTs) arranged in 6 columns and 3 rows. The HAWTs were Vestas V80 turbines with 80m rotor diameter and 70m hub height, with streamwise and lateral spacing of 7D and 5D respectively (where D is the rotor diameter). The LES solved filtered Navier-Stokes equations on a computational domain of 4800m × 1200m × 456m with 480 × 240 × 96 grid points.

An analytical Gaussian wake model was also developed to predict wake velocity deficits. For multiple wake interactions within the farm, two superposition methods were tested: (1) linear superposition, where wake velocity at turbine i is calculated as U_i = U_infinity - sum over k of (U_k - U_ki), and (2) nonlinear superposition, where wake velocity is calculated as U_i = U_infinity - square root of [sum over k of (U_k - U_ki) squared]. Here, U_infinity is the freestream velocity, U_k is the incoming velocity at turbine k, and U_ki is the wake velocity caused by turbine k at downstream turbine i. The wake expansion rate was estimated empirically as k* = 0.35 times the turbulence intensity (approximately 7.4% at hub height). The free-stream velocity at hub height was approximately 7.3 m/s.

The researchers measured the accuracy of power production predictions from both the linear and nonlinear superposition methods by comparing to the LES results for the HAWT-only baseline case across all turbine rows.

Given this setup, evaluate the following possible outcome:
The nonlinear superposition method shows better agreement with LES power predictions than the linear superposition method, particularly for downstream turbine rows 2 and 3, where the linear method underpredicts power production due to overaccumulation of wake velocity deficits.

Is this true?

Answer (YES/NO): YES